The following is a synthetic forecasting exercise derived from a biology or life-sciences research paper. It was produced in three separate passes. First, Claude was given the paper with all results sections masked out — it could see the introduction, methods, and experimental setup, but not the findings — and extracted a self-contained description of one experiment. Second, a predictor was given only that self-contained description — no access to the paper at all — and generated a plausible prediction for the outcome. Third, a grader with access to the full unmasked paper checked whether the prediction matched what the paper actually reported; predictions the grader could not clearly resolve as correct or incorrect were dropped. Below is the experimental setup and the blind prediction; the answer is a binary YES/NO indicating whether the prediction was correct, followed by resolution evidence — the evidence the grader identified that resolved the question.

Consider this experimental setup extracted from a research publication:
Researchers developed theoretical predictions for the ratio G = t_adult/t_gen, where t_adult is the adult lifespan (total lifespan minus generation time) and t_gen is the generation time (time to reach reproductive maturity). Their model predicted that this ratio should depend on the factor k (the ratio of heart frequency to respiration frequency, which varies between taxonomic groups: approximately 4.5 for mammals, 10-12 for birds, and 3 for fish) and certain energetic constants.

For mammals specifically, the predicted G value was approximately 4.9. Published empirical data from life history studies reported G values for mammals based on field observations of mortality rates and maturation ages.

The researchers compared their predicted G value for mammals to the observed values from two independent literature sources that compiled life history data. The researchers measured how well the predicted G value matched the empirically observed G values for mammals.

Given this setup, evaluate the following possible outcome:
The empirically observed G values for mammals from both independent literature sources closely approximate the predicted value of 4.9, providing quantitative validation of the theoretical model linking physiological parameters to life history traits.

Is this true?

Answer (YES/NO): YES